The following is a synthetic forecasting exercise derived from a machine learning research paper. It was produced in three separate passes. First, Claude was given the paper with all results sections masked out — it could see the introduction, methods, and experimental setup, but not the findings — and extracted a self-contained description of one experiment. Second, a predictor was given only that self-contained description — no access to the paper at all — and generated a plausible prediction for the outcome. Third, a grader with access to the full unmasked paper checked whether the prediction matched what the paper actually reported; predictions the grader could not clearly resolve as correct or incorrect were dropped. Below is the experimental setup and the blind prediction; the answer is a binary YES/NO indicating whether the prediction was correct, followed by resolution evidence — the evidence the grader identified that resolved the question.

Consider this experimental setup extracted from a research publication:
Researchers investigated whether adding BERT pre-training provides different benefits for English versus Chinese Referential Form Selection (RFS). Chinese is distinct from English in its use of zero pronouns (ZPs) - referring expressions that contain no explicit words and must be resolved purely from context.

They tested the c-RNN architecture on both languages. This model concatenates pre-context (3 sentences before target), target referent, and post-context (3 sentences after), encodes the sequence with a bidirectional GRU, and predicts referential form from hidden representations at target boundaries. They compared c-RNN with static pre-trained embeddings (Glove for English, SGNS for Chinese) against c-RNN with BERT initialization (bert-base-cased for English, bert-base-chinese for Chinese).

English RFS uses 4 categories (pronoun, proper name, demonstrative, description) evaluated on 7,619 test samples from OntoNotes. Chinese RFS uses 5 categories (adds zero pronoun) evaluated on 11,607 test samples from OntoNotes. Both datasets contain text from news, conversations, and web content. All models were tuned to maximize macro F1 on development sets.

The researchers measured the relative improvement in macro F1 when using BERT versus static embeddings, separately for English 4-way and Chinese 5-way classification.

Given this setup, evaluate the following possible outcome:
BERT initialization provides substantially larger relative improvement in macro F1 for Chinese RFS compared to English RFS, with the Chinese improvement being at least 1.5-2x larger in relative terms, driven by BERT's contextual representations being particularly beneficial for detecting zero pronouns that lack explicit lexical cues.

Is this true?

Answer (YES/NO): NO